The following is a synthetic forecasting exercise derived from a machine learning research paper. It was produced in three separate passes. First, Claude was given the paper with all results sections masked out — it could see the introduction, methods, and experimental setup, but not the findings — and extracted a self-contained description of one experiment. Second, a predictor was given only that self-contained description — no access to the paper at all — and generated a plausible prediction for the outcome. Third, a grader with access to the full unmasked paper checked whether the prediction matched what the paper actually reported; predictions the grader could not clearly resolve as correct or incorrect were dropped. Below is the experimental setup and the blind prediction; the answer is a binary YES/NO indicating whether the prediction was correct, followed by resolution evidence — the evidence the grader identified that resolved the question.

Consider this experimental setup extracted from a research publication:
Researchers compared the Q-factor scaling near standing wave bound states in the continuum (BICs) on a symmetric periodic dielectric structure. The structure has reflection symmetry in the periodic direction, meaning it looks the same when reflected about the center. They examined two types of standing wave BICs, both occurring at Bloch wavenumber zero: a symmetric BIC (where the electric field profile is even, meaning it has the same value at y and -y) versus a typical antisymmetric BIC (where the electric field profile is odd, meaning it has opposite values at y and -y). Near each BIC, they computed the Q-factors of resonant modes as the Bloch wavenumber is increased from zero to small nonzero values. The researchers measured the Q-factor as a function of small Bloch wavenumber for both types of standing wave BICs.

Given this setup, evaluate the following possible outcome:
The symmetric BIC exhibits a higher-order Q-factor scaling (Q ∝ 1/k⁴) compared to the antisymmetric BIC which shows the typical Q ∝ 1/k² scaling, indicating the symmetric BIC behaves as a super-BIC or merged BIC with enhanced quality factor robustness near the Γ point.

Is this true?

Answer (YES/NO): YES